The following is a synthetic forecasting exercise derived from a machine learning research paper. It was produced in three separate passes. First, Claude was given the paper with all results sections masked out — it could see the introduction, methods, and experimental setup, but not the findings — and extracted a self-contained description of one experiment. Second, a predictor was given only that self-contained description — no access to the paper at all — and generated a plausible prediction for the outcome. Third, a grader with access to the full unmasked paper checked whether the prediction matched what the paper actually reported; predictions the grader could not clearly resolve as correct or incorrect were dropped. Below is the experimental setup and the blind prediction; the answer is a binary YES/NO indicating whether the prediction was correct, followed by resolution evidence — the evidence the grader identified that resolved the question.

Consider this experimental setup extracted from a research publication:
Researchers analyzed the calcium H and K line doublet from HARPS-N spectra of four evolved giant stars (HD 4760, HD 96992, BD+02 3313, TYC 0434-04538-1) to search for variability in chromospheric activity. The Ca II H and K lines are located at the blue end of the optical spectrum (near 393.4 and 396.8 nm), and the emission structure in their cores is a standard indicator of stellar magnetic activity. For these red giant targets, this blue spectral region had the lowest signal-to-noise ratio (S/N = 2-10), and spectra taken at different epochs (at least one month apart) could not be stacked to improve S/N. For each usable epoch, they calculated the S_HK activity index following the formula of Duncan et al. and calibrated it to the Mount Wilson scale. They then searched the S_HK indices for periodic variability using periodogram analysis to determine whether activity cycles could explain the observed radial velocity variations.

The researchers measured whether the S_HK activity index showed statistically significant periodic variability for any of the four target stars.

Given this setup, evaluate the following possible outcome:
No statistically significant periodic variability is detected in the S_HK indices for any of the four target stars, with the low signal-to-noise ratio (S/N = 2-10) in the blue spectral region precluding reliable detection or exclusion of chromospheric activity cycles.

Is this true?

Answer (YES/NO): NO